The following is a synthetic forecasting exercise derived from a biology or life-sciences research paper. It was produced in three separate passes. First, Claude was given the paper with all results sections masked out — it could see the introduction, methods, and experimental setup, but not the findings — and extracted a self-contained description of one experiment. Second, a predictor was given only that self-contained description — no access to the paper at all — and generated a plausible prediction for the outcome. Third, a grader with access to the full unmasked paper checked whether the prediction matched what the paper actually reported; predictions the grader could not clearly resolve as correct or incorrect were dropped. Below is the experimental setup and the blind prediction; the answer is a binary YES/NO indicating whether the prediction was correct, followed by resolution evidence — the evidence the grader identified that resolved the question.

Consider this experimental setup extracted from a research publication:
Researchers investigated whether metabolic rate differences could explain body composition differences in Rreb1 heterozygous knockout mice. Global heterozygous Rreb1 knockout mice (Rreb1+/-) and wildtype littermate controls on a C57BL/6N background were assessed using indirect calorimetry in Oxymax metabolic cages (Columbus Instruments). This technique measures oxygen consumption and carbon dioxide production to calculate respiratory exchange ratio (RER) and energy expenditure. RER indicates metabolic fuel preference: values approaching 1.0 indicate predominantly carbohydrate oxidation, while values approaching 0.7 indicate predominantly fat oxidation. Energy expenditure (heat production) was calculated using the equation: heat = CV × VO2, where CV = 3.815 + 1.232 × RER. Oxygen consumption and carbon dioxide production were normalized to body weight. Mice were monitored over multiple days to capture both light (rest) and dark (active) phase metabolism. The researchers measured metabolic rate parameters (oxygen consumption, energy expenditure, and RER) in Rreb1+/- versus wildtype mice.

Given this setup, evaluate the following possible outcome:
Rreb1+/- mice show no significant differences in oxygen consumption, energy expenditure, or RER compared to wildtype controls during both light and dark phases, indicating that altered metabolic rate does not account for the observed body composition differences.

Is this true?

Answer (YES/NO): NO